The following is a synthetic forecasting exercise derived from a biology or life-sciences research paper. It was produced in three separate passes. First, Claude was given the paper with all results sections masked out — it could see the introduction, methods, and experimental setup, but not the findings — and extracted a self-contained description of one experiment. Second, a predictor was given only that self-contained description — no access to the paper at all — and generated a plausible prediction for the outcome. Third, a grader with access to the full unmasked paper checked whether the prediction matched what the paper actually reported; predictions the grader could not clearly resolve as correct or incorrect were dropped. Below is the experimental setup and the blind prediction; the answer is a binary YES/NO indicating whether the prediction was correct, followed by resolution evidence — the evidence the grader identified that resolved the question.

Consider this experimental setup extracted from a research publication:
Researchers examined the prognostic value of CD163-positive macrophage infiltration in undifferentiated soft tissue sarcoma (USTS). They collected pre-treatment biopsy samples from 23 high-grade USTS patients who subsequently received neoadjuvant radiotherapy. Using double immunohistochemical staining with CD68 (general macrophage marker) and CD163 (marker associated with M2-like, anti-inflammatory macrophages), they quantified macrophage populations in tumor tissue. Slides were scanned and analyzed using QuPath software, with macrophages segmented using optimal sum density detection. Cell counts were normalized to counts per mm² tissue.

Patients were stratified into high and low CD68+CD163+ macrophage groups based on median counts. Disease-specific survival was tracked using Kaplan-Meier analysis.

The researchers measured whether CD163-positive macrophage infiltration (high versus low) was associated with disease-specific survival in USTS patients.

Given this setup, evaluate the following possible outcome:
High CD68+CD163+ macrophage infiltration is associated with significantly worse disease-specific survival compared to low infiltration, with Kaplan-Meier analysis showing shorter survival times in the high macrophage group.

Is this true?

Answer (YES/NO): NO